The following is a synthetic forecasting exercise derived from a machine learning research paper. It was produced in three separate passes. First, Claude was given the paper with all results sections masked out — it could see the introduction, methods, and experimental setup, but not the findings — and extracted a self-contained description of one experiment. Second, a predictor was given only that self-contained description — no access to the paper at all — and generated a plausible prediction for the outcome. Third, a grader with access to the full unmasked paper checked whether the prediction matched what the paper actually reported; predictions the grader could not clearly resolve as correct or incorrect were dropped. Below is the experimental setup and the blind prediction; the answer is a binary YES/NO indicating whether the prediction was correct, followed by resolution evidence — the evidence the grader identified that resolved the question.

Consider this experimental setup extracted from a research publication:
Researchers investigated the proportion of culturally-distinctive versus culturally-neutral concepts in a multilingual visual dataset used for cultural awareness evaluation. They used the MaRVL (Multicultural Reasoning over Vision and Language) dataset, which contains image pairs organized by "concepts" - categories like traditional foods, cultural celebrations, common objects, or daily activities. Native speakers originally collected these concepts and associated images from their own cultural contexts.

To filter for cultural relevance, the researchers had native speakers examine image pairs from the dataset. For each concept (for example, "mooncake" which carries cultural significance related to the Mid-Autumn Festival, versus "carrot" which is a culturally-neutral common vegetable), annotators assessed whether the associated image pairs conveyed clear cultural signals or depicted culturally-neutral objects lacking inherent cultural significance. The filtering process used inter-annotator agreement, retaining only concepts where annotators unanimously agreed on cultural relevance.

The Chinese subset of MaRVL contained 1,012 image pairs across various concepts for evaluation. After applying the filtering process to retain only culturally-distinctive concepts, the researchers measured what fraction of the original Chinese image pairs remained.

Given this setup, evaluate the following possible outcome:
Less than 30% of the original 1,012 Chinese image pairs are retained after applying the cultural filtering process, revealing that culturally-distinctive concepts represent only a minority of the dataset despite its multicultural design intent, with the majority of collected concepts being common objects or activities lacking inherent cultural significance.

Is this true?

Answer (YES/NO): YES